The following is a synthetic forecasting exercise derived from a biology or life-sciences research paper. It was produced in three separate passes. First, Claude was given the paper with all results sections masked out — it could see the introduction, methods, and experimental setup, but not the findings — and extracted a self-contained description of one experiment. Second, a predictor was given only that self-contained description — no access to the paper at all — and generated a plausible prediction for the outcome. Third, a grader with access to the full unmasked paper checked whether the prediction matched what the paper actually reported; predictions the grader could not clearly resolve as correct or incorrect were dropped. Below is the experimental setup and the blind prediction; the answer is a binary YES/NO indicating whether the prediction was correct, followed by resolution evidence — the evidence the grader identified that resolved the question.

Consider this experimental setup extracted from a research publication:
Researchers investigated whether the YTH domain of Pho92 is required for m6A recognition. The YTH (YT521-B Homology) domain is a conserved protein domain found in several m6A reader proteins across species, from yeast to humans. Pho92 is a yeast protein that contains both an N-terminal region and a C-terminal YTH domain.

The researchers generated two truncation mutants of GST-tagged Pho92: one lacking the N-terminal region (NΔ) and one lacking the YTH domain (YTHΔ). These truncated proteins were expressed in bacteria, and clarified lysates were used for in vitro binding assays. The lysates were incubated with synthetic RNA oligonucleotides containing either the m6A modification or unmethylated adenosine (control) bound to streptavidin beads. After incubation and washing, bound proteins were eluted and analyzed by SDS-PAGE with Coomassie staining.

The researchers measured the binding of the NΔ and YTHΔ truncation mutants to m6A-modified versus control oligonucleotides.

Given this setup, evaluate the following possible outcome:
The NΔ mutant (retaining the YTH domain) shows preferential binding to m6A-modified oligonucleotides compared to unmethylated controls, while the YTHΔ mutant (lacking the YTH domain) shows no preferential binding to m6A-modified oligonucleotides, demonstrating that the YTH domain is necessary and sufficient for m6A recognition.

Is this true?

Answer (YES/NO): YES